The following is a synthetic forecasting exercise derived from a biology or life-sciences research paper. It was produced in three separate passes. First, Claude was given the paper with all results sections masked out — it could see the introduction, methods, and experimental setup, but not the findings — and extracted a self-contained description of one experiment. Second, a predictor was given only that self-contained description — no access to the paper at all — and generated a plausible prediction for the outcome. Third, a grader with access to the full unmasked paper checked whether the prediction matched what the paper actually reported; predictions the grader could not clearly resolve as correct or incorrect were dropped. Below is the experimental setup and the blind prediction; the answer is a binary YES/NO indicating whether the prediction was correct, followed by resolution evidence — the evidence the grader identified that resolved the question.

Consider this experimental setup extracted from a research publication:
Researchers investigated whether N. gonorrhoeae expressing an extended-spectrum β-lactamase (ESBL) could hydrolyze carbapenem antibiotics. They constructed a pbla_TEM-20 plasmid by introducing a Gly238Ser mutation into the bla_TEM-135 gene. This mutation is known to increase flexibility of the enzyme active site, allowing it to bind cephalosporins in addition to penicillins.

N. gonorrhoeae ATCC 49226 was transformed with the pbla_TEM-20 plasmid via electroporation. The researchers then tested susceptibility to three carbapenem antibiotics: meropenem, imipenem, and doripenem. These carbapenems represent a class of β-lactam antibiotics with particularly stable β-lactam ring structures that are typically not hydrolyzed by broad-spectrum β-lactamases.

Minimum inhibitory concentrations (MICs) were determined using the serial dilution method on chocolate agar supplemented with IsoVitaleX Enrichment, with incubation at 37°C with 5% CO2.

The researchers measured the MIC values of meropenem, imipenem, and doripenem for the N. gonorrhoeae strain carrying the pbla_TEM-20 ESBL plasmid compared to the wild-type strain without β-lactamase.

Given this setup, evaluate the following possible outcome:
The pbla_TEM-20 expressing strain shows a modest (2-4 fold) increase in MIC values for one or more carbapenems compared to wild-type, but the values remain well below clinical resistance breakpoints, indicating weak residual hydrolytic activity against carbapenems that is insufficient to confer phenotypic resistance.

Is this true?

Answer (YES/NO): NO